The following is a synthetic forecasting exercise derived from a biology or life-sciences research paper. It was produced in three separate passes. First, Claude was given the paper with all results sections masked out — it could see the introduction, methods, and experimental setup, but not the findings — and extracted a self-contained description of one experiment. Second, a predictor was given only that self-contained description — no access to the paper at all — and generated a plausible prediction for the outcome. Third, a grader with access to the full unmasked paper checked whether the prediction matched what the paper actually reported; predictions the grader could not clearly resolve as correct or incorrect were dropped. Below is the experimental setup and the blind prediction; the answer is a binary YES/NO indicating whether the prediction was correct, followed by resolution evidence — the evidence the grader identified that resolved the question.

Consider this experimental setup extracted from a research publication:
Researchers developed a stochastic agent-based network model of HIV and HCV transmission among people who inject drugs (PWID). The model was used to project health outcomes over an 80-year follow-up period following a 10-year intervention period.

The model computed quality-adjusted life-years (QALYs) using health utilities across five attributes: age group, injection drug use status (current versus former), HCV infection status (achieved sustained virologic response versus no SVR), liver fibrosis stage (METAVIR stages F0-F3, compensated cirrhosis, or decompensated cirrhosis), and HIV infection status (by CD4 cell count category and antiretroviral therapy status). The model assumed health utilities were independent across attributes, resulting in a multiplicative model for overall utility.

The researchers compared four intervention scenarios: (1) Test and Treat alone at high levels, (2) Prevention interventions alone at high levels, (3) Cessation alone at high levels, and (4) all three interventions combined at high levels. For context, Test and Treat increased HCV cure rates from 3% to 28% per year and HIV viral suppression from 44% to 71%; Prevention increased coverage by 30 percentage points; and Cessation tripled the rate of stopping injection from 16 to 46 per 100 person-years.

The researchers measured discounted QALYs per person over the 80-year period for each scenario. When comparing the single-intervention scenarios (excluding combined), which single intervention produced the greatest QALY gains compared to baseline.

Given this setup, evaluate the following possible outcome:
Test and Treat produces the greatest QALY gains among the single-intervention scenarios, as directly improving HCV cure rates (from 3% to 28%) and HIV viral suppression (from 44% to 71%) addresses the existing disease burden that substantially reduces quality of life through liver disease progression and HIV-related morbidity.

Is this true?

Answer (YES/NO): NO